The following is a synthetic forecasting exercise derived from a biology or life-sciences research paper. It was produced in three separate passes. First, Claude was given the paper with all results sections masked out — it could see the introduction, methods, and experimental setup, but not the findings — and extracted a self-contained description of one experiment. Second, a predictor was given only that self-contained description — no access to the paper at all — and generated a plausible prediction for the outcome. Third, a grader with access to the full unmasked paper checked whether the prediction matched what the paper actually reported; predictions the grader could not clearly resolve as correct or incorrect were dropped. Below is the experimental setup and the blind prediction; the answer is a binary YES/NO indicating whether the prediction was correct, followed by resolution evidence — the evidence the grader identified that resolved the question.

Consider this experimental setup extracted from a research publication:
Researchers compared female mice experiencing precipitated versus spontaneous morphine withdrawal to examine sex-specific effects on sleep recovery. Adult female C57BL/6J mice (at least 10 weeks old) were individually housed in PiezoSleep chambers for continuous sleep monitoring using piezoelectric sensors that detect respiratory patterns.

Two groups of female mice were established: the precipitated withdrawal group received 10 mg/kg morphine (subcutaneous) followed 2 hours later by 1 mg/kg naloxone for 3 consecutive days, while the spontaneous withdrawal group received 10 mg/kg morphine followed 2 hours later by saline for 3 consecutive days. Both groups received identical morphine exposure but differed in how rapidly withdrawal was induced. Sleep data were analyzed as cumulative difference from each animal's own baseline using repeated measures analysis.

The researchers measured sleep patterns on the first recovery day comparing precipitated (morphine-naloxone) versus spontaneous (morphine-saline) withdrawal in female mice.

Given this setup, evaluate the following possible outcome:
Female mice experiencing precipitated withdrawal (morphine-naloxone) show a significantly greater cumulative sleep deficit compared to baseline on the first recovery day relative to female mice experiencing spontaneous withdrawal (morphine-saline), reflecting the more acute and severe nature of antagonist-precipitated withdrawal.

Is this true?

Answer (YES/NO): NO